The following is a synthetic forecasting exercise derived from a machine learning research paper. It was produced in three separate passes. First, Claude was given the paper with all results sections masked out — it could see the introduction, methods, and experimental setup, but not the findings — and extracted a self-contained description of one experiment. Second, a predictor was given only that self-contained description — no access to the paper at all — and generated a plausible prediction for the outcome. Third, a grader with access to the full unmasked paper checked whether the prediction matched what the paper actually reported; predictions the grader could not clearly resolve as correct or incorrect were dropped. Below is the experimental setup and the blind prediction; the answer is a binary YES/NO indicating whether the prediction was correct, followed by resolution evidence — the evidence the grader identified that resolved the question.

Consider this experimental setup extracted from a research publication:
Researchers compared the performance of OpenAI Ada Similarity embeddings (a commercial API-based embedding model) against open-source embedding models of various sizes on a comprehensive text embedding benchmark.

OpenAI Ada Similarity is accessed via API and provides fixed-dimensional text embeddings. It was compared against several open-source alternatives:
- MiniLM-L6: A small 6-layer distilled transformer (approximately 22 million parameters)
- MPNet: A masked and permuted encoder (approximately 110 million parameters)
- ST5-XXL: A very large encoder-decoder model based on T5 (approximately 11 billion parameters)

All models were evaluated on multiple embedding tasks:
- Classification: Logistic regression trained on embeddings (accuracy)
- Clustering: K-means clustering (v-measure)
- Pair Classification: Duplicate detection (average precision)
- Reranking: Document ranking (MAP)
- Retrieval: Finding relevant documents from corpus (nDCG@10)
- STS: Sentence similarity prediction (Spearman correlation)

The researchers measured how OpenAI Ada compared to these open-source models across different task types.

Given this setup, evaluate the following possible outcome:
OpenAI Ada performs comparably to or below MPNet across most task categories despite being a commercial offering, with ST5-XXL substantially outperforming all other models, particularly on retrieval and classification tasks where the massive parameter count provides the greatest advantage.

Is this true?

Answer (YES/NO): NO